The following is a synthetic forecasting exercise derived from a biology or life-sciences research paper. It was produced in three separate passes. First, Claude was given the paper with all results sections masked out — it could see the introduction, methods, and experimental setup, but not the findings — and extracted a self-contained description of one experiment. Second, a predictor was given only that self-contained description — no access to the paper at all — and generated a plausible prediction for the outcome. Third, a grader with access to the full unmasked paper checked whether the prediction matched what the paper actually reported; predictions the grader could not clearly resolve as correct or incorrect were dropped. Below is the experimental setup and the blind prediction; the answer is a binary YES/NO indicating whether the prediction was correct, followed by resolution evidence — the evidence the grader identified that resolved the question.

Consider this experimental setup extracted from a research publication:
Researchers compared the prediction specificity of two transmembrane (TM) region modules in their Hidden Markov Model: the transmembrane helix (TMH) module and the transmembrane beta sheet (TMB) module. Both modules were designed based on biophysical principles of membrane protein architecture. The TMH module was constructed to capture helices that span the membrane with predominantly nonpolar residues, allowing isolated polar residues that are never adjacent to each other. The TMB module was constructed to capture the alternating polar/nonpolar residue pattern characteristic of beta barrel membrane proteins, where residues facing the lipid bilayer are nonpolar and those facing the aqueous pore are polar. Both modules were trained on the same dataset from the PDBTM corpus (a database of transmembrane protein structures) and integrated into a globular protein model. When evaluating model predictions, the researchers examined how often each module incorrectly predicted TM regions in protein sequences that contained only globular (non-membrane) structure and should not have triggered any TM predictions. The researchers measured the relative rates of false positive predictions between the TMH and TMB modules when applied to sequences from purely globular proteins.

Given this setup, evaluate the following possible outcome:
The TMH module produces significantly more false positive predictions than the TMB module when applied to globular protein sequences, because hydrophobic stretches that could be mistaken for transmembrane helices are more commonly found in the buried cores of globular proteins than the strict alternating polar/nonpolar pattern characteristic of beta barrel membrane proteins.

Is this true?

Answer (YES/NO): NO